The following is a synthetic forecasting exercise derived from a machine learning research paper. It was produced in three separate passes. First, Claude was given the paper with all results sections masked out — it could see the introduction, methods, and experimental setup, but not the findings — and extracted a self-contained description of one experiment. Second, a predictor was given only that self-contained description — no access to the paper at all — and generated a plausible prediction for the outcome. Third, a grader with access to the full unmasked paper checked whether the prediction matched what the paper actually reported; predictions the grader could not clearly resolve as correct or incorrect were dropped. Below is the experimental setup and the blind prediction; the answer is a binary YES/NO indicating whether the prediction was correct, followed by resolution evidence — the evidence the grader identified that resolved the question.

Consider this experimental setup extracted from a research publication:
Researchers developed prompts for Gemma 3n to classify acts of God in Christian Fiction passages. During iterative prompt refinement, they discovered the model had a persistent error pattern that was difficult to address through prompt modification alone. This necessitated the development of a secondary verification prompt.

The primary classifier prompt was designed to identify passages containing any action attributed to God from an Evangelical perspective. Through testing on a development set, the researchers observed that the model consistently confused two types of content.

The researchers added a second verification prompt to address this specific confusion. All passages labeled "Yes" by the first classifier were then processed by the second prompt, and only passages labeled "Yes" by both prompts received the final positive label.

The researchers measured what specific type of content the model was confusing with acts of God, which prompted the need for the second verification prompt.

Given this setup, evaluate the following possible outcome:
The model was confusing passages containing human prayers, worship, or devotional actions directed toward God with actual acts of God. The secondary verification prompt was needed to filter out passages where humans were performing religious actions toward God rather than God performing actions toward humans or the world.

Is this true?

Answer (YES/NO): NO